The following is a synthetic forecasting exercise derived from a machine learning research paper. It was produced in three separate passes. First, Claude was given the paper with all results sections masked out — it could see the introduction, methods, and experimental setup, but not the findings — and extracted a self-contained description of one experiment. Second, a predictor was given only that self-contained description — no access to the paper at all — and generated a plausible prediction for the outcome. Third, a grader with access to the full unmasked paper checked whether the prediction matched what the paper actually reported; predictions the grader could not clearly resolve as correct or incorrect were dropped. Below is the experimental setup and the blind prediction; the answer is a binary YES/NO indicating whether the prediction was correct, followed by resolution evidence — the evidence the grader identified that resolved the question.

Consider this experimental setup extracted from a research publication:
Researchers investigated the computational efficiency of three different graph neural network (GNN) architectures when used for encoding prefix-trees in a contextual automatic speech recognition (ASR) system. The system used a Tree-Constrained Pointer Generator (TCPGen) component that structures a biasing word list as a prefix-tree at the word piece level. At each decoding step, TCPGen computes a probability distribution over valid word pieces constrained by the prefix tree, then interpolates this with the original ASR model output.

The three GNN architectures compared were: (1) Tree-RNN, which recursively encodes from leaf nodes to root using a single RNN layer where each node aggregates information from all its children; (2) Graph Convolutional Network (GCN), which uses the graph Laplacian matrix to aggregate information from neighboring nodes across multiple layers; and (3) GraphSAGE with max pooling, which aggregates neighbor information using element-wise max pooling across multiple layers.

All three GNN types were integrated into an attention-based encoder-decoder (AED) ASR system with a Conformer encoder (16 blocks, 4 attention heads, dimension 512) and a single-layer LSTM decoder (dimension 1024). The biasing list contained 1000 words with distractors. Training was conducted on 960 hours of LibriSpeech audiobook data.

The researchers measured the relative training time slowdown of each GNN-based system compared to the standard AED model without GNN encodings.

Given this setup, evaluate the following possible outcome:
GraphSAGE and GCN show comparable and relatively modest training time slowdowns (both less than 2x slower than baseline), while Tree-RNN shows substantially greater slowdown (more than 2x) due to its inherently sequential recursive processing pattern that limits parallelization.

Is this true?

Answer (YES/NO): NO